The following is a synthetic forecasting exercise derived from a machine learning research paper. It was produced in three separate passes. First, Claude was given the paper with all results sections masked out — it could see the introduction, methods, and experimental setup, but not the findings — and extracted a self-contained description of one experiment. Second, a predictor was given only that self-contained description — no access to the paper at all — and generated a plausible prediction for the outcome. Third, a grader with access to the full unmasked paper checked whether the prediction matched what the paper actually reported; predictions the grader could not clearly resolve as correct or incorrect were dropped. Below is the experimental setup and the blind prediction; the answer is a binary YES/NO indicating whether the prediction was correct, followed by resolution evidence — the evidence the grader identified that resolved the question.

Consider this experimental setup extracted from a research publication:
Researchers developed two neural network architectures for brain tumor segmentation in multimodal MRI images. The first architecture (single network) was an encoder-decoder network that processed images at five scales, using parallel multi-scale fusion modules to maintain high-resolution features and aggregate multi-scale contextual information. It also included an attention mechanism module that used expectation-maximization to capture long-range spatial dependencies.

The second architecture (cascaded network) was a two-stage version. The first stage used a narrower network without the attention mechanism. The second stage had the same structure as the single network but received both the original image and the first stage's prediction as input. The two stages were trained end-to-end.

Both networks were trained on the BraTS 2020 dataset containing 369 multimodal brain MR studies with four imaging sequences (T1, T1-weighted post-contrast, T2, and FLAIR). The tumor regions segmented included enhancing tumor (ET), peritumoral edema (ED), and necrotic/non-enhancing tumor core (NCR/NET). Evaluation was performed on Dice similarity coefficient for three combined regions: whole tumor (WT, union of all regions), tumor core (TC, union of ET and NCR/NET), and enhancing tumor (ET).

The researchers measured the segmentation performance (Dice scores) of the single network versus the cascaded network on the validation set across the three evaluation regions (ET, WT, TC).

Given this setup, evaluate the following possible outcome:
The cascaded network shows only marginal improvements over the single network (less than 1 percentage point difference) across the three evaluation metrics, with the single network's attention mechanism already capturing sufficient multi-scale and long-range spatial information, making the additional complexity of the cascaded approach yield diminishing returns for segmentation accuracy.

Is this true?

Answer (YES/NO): NO